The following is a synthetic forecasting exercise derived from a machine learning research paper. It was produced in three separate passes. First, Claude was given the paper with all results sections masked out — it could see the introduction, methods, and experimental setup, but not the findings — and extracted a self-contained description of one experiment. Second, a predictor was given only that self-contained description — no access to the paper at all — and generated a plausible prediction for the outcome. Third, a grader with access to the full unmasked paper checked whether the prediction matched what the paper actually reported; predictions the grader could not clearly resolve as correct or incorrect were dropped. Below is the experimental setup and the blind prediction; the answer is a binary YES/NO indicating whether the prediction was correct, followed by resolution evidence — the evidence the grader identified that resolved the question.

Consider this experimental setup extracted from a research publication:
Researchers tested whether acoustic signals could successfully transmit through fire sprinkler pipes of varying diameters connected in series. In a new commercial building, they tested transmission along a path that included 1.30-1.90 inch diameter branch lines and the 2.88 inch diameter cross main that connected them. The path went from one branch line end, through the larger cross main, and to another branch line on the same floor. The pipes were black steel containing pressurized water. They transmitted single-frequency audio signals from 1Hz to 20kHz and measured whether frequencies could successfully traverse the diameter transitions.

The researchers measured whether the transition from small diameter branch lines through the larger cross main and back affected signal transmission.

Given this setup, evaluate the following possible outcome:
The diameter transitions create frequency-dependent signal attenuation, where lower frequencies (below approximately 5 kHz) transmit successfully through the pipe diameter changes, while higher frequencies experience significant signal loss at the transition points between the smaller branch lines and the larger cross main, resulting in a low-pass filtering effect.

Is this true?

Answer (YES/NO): NO